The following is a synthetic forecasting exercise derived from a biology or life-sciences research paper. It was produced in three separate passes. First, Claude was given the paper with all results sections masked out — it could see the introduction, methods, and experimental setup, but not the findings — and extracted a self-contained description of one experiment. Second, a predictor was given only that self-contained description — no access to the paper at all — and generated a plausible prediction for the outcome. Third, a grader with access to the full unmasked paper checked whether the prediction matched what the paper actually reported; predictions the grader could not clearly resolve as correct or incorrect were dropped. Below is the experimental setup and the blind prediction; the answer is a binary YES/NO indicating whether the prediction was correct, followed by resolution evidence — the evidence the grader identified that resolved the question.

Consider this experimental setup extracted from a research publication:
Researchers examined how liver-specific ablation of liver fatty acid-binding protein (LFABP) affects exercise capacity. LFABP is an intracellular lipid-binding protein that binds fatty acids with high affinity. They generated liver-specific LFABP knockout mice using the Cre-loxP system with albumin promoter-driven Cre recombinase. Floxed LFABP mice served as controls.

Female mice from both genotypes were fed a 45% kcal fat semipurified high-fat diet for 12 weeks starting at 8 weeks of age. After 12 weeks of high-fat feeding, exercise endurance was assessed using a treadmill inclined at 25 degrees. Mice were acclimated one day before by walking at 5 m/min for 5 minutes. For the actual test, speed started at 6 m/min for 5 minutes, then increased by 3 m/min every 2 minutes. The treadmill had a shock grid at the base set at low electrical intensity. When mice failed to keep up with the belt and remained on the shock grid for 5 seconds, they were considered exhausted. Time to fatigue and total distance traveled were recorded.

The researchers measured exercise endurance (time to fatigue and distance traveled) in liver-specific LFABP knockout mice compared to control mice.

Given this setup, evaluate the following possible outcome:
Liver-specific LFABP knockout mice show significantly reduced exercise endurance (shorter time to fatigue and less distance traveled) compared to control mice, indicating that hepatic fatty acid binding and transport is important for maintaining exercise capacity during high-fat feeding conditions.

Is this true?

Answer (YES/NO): NO